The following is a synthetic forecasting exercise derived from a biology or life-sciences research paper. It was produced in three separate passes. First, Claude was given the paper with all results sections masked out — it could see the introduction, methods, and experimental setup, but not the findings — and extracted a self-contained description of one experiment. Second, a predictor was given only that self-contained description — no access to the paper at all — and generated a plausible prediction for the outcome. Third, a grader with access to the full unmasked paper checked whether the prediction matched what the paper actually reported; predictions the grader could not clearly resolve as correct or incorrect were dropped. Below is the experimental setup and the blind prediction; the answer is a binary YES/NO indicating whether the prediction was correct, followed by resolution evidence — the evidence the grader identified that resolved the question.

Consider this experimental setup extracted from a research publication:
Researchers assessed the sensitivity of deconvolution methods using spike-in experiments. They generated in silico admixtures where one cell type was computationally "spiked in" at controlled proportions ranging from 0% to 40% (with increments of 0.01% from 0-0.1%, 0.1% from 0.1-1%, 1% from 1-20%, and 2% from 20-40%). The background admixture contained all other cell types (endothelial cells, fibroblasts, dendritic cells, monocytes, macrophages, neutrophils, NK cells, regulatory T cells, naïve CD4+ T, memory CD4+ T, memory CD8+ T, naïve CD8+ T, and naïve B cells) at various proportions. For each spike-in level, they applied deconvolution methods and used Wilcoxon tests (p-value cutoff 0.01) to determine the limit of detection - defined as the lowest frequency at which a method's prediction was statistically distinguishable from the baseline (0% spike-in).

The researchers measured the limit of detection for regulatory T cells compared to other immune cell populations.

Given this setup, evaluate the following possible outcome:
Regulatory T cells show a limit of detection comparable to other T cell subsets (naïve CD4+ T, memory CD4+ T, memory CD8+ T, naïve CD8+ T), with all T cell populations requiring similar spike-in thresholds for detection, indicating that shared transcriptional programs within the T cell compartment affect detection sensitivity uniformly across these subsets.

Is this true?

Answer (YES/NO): NO